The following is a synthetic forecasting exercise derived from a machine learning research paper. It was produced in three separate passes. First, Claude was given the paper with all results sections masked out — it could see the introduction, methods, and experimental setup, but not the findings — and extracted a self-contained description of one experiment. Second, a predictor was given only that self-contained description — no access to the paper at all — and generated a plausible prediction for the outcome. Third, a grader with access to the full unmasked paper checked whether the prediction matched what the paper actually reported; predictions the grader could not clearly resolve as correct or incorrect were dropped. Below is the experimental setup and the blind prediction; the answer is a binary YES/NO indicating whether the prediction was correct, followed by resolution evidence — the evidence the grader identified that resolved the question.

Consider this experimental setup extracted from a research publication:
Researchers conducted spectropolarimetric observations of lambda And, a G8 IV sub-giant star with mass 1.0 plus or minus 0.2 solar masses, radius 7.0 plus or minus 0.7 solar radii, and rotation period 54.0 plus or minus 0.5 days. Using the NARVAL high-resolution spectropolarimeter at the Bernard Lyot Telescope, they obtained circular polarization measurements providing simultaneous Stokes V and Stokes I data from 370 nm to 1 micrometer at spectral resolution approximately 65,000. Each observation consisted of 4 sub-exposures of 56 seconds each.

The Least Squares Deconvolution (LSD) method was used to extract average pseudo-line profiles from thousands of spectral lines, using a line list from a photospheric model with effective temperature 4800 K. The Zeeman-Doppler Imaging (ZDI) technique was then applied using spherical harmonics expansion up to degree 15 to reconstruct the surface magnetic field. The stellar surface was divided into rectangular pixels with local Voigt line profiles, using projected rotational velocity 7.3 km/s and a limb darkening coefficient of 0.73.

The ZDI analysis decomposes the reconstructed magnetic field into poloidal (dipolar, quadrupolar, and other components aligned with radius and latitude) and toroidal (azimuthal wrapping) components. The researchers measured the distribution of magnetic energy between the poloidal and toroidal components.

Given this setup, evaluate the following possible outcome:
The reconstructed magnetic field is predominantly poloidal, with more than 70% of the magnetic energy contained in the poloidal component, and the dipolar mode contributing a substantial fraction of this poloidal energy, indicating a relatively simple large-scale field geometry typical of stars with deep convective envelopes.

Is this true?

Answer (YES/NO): NO